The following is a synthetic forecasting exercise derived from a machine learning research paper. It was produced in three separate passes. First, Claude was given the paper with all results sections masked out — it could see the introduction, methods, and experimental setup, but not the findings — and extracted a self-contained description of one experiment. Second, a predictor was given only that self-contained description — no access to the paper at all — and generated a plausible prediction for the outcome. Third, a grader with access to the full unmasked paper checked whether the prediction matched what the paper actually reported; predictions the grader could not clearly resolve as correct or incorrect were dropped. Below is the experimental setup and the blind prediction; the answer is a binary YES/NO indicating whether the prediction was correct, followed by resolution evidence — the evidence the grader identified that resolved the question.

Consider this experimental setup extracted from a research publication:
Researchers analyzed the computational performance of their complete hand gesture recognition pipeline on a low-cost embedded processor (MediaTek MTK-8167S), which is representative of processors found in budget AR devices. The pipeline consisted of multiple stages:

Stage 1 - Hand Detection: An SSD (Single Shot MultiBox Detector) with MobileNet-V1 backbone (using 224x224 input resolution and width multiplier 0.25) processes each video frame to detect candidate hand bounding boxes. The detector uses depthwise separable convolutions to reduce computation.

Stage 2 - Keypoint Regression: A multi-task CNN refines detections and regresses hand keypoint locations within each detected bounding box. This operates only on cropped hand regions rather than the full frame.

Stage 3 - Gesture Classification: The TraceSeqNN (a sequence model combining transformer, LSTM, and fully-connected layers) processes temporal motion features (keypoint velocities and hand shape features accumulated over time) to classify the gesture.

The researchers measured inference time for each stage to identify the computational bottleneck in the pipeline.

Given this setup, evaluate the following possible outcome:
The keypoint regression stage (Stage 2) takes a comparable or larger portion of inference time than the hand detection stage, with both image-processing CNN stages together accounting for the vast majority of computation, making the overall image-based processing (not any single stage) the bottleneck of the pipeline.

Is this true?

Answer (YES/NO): NO